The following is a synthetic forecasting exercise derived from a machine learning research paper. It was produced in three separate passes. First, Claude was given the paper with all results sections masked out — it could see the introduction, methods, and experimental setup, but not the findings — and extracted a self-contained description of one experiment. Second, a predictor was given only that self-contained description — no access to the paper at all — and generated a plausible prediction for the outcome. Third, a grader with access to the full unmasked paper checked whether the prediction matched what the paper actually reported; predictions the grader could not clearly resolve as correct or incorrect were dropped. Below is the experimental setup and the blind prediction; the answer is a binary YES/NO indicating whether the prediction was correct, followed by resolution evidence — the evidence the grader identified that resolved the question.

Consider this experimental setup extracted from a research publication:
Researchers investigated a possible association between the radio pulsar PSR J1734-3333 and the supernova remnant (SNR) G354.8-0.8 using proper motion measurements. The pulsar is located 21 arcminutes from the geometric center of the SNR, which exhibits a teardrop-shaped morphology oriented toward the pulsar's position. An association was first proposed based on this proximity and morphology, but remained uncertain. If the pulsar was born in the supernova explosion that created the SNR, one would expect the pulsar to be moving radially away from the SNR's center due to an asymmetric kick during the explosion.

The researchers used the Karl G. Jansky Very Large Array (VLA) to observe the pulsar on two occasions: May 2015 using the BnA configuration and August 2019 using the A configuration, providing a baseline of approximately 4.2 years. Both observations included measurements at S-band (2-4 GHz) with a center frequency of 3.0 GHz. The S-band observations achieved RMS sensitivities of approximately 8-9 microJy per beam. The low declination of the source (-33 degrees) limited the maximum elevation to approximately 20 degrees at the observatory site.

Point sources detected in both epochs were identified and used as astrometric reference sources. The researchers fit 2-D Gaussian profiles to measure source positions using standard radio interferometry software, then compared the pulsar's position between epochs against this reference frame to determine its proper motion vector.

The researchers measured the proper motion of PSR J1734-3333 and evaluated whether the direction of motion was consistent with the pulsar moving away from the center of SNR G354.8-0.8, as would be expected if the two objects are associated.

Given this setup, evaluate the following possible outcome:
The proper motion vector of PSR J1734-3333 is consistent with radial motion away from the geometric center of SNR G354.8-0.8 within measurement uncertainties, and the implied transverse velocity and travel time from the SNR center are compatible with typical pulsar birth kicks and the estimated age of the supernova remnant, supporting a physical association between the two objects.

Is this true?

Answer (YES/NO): NO